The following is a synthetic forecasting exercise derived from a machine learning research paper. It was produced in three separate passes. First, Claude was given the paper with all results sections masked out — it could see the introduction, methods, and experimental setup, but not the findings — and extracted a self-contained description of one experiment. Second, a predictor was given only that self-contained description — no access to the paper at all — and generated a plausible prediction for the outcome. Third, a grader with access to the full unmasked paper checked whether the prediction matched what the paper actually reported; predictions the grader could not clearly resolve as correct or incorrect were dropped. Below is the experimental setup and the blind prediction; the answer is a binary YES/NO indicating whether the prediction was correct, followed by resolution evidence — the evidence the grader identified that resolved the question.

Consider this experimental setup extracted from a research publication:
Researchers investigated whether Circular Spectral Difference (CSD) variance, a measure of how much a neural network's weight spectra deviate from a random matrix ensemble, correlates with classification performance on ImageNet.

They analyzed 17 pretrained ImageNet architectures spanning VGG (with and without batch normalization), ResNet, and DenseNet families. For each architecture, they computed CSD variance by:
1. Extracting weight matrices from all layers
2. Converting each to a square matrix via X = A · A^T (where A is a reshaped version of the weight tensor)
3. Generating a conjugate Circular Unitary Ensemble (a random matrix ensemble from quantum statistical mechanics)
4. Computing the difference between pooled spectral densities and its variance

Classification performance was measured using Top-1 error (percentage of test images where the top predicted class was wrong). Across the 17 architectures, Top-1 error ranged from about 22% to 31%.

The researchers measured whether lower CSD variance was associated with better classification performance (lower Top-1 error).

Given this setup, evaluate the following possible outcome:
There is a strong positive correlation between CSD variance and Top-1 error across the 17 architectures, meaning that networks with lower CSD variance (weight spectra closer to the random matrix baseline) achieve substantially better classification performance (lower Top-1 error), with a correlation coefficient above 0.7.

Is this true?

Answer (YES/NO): NO